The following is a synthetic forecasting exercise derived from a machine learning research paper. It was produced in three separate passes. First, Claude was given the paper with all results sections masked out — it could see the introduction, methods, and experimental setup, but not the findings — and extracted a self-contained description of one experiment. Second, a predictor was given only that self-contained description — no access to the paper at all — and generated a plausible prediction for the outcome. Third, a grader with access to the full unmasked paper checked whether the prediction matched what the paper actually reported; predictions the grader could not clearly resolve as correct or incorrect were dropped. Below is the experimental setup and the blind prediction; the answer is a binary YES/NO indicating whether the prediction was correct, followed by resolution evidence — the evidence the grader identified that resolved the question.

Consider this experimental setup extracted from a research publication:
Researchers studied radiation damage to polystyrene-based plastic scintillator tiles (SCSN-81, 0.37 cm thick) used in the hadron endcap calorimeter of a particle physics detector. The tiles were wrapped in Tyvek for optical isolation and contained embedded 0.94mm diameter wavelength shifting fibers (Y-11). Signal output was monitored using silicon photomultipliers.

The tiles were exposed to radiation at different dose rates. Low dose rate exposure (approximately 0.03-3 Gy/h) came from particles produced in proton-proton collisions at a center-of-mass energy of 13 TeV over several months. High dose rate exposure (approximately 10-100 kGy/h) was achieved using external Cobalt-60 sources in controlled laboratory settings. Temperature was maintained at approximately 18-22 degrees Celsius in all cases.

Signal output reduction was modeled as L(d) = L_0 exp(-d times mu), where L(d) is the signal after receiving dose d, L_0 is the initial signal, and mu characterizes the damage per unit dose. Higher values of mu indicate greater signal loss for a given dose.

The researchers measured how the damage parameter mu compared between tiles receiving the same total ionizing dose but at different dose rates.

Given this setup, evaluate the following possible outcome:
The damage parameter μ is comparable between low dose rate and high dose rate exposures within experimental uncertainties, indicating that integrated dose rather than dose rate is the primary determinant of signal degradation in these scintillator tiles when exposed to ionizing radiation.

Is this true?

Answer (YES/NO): NO